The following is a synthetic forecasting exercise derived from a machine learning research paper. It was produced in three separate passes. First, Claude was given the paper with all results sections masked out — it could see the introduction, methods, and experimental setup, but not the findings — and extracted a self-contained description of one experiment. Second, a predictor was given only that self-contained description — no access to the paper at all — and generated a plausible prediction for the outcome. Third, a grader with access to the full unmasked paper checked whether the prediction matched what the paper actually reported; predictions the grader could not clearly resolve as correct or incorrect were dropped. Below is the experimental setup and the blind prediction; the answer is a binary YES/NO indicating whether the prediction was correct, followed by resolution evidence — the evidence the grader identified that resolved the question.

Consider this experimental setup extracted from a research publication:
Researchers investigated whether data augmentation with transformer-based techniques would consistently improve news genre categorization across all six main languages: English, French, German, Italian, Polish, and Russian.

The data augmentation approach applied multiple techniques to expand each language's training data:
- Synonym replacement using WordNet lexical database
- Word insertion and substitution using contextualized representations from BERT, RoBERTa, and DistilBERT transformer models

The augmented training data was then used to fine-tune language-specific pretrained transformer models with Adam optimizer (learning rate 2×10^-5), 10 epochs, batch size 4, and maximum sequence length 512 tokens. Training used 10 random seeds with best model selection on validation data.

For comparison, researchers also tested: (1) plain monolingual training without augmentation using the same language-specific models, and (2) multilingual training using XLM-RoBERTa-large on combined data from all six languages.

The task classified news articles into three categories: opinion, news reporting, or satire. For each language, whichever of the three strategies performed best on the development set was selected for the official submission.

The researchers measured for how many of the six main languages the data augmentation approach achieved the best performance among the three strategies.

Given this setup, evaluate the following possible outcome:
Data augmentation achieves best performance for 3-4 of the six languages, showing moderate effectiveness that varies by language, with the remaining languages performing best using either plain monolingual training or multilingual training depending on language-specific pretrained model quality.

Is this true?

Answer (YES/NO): NO